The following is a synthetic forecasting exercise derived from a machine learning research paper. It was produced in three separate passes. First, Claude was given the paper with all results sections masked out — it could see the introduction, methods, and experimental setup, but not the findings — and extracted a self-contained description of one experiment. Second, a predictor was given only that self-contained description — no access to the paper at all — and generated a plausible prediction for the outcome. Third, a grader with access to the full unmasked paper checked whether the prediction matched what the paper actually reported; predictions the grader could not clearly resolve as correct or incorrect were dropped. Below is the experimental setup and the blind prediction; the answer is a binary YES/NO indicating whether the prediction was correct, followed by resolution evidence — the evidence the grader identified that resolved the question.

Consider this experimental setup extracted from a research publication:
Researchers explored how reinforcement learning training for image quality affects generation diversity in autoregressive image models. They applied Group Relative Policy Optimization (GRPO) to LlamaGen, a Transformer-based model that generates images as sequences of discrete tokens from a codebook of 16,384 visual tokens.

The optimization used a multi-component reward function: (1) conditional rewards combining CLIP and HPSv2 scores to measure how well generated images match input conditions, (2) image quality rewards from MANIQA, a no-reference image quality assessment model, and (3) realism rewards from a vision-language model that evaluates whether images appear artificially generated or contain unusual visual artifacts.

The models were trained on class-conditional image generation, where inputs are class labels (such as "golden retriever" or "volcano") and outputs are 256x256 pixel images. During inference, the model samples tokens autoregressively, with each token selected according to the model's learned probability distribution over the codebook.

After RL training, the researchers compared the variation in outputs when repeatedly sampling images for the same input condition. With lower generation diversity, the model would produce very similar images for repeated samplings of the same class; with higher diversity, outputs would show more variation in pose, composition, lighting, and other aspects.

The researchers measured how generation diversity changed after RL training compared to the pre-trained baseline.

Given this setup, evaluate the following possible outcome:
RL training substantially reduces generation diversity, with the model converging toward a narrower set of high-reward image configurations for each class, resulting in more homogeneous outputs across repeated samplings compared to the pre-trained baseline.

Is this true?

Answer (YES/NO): YES